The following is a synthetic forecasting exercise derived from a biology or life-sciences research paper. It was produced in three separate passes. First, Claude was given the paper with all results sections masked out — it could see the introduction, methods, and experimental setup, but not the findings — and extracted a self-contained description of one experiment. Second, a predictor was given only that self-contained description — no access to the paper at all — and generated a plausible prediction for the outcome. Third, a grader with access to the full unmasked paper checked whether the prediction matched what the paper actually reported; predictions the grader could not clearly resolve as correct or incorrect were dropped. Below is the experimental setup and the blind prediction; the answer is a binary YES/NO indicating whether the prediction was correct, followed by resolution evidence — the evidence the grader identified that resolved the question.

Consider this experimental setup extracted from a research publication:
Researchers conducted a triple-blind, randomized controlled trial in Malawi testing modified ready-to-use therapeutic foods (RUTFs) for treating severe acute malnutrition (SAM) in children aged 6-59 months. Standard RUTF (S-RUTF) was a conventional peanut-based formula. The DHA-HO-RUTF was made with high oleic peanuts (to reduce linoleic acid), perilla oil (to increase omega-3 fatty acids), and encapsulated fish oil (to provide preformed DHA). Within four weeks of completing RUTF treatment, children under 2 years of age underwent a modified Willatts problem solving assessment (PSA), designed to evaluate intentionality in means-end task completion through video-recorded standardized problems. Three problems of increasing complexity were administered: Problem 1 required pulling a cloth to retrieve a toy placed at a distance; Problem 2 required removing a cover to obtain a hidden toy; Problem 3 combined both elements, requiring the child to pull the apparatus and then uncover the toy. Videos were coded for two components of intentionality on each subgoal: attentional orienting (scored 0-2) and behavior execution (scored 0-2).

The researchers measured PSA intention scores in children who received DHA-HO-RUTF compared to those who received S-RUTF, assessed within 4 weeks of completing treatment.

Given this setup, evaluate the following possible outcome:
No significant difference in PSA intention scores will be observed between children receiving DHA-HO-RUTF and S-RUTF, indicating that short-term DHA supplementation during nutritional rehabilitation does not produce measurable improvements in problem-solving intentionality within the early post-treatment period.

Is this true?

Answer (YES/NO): YES